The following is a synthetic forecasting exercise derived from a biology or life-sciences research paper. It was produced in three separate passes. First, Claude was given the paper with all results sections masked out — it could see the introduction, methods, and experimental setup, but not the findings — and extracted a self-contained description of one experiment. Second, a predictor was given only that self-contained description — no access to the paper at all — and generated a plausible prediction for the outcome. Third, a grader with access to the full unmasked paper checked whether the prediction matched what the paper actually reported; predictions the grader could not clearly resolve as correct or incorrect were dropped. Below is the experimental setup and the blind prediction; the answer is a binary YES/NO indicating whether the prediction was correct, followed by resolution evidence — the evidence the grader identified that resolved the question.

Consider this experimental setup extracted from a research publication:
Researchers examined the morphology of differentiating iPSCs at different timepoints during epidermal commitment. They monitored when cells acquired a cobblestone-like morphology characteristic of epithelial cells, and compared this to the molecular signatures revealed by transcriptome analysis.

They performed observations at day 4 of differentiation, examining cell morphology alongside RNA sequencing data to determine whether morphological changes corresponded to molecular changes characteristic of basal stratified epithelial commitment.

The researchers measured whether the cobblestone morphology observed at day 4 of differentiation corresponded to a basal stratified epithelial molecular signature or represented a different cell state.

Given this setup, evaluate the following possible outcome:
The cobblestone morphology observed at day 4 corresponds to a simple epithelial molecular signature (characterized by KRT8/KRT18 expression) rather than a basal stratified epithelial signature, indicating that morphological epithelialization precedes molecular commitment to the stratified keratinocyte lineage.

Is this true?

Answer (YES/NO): YES